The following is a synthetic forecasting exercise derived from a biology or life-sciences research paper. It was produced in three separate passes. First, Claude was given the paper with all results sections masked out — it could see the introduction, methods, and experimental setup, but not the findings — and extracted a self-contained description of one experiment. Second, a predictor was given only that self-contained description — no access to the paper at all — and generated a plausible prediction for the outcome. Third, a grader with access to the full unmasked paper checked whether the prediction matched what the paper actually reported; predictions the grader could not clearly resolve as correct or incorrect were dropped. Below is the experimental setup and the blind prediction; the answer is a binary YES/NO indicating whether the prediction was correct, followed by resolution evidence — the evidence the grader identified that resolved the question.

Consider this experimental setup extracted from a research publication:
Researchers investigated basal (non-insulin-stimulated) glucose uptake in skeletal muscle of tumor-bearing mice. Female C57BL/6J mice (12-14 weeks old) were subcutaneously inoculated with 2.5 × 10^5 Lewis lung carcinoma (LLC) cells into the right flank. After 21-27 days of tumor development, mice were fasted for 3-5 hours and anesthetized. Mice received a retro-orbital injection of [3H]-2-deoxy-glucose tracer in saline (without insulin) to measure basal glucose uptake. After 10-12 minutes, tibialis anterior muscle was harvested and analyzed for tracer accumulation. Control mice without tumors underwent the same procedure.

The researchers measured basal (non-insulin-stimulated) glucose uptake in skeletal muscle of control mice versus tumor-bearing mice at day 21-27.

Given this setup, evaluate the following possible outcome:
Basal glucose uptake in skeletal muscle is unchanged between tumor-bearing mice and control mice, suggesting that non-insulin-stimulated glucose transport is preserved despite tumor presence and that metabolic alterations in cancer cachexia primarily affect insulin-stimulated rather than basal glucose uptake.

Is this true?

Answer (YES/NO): YES